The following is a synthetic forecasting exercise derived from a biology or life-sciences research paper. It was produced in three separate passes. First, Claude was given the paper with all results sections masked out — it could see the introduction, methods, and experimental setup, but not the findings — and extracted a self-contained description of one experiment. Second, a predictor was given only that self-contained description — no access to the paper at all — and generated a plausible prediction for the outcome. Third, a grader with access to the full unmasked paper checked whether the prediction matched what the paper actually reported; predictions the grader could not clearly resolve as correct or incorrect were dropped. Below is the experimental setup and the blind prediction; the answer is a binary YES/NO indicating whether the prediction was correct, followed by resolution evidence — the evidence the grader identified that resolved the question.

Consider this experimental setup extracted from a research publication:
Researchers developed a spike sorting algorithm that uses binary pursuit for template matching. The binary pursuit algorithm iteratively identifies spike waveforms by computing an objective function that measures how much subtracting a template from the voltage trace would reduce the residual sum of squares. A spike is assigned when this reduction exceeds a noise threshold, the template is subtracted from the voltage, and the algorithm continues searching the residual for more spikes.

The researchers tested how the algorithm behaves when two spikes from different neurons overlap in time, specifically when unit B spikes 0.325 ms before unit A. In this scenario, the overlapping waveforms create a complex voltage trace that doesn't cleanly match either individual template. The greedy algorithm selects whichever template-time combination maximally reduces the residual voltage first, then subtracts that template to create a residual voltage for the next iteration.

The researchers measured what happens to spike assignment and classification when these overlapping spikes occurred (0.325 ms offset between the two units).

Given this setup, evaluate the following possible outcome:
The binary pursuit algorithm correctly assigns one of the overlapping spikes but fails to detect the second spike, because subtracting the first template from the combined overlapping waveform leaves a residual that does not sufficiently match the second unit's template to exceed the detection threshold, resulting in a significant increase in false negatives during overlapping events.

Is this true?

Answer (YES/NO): NO